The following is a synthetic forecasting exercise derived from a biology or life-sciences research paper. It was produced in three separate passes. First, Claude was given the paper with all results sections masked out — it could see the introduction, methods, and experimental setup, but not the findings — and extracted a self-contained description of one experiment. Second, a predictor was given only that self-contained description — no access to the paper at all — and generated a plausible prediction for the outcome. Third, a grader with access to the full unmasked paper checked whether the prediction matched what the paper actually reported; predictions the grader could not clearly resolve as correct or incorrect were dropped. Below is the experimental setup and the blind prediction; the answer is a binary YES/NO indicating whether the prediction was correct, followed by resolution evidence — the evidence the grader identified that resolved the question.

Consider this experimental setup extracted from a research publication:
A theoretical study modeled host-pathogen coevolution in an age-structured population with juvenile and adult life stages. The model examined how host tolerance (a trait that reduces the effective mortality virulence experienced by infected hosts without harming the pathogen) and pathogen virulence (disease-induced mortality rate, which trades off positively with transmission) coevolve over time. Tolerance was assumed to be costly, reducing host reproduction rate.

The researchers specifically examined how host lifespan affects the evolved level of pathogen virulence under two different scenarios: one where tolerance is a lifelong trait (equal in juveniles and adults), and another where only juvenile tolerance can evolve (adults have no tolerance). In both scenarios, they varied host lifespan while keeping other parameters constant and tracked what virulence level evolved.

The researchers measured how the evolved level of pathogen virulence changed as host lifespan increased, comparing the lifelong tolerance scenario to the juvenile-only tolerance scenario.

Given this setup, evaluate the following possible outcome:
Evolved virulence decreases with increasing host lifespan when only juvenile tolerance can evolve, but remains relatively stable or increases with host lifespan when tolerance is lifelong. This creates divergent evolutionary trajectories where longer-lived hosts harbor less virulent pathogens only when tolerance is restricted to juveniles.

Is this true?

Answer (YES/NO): YES